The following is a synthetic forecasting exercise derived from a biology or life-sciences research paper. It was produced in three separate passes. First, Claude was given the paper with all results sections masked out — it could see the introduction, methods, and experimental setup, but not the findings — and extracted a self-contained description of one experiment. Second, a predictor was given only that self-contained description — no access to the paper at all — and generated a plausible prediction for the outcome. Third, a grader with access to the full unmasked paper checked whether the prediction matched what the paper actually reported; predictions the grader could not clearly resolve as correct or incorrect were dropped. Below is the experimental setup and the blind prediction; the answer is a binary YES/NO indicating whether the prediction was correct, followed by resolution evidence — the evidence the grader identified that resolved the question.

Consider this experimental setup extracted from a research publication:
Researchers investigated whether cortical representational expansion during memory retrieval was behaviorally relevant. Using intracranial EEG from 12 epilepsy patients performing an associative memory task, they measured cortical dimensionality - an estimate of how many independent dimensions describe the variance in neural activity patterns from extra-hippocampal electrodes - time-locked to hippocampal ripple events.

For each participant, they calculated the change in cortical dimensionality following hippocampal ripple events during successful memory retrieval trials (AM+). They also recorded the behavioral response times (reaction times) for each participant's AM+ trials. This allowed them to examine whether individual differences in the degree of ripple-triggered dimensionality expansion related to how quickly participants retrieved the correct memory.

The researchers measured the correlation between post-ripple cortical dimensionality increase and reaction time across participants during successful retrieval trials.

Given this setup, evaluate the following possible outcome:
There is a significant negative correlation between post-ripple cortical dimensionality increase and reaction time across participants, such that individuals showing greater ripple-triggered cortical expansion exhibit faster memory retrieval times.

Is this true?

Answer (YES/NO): YES